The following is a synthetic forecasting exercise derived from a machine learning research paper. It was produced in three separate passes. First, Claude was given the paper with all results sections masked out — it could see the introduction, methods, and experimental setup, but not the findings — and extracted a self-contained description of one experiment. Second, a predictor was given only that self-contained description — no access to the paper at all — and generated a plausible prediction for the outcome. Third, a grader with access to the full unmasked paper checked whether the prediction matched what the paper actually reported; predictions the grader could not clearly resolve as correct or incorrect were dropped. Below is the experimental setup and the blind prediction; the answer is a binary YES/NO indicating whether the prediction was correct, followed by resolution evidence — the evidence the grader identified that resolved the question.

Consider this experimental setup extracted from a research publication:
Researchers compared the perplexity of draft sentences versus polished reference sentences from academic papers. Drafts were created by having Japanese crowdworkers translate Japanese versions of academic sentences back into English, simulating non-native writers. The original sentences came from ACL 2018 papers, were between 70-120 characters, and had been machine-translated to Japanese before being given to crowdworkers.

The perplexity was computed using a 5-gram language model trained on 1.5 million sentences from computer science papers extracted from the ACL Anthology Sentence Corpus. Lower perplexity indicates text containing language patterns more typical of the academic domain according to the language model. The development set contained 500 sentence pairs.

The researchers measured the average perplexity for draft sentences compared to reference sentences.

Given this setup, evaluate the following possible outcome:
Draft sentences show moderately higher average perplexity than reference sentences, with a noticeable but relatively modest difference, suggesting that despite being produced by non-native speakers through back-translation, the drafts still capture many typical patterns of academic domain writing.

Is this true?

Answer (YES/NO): NO